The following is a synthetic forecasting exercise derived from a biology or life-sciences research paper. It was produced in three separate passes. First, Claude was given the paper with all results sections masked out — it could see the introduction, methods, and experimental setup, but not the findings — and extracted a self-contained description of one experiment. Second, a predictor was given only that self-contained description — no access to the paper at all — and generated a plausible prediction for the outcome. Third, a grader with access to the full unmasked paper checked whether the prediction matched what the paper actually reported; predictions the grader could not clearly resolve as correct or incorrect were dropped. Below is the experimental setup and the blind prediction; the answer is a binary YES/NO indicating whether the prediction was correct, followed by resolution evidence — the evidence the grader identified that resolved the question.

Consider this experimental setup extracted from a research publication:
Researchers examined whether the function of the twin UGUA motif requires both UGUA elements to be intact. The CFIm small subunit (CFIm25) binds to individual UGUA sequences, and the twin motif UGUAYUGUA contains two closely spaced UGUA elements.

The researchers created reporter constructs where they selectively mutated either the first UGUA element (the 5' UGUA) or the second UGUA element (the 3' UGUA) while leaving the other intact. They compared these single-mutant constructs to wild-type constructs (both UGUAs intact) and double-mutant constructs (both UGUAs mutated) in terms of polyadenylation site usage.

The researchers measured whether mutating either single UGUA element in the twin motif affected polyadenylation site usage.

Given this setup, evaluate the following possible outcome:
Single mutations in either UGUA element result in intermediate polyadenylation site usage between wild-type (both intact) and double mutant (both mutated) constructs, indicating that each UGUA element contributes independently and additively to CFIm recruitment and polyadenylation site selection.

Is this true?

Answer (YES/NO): NO